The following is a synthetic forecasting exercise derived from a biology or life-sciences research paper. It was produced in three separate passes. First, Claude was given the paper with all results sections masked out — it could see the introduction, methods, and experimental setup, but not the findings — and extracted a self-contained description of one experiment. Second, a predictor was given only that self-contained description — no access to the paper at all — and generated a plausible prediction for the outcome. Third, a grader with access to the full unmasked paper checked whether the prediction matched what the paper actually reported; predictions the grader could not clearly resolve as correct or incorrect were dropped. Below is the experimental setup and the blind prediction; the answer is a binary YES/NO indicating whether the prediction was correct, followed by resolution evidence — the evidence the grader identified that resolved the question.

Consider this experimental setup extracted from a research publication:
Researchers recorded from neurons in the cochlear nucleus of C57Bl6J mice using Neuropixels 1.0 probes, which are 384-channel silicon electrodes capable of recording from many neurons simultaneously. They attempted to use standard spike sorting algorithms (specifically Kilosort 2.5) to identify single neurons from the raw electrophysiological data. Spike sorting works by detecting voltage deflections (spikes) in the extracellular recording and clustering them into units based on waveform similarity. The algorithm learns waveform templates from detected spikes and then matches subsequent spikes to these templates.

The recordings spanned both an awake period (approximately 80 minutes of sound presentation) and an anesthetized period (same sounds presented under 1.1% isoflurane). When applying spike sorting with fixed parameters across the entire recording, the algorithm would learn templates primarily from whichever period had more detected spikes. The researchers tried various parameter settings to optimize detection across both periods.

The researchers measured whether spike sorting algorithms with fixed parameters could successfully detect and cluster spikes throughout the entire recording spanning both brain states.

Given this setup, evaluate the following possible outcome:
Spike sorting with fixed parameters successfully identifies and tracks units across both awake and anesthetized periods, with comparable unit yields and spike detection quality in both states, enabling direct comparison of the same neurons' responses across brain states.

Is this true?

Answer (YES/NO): NO